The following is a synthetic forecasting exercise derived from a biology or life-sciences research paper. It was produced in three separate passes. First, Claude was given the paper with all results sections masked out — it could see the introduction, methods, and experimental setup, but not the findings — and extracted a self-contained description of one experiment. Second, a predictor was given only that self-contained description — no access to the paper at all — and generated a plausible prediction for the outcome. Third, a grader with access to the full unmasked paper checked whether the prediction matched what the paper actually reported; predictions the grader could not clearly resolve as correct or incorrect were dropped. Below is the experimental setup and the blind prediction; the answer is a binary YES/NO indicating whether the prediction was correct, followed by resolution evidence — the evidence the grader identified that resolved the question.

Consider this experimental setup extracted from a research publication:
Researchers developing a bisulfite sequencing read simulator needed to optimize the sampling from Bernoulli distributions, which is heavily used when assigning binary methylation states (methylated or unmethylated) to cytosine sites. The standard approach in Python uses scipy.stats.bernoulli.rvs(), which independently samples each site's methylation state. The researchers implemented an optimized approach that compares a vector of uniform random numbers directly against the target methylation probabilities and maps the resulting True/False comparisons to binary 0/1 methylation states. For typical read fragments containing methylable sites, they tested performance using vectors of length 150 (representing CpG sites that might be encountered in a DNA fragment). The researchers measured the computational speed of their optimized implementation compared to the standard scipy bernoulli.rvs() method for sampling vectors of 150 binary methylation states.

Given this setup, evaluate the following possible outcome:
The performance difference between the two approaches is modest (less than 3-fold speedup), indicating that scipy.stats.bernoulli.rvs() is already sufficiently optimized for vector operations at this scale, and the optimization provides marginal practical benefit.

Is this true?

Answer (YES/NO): NO